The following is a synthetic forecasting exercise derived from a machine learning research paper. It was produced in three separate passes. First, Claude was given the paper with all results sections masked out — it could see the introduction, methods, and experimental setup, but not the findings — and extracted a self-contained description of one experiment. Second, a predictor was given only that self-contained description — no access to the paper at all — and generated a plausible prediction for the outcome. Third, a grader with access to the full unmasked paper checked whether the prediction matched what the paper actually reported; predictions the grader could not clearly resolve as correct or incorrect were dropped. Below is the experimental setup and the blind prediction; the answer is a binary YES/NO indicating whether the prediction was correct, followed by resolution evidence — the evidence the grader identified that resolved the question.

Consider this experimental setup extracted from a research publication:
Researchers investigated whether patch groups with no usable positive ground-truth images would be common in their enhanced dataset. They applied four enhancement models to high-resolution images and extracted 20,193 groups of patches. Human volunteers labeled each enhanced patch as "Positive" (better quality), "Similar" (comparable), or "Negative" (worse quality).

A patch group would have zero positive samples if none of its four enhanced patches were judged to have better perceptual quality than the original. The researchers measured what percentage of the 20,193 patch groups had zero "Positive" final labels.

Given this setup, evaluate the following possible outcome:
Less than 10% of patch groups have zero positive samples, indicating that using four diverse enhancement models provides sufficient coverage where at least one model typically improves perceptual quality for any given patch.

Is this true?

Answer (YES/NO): YES